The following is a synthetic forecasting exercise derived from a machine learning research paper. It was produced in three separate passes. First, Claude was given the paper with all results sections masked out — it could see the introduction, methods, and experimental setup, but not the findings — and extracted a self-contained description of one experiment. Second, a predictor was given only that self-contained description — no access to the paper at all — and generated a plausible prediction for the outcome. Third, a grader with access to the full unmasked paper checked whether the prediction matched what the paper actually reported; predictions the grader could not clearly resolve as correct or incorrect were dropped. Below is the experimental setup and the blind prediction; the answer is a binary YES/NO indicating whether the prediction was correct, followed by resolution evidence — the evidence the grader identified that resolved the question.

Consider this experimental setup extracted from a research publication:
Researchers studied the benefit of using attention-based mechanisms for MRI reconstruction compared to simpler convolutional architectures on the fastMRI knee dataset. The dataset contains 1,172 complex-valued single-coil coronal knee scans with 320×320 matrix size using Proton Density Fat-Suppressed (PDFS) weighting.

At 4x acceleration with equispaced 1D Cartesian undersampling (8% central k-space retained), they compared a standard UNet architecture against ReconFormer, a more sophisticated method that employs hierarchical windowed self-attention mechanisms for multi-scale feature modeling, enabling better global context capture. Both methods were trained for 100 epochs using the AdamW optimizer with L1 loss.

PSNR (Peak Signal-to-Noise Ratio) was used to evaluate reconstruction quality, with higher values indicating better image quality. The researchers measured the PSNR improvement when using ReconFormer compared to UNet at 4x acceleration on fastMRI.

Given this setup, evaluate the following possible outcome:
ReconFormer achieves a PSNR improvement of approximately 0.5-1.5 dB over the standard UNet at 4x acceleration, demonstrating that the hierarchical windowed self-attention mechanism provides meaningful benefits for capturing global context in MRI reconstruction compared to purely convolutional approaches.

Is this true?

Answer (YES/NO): NO